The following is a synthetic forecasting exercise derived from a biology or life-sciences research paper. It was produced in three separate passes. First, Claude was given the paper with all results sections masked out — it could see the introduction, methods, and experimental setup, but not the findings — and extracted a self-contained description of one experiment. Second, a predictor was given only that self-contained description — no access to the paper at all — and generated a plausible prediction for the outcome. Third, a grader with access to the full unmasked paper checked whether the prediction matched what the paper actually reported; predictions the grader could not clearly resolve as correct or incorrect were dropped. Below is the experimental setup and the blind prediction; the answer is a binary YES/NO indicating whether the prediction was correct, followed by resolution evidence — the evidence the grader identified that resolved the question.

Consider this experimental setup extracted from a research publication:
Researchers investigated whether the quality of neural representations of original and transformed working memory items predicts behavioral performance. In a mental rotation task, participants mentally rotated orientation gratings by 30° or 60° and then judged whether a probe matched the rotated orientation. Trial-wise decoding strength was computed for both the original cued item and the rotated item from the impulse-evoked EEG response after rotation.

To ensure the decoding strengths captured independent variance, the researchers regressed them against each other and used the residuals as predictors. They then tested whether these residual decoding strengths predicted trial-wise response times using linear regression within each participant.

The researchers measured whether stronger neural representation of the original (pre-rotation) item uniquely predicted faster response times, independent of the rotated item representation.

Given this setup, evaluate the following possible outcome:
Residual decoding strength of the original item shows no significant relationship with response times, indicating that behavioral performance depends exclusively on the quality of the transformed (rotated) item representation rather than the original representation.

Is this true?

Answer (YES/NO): NO